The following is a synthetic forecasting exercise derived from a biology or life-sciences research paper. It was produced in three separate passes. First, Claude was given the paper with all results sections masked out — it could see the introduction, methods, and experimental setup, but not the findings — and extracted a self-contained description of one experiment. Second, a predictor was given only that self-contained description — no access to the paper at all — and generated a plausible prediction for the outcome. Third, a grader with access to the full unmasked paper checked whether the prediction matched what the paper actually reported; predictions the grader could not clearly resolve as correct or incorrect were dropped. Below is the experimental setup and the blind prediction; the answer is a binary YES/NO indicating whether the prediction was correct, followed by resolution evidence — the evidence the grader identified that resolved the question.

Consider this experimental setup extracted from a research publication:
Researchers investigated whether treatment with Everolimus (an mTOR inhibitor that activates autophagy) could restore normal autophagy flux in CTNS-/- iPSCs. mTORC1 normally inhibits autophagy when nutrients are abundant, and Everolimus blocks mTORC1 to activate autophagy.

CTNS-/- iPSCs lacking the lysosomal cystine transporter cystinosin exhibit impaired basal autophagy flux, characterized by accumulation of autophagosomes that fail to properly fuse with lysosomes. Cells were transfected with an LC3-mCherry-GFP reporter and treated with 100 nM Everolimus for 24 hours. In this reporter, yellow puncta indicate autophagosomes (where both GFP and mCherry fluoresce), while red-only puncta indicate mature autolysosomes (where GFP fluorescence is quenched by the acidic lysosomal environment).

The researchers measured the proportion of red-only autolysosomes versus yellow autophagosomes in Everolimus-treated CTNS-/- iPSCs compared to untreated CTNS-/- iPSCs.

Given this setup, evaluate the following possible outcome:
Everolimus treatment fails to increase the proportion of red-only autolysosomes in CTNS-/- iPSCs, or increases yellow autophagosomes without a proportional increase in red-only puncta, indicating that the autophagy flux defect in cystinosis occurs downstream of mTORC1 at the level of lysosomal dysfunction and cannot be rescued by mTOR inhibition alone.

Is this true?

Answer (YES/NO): NO